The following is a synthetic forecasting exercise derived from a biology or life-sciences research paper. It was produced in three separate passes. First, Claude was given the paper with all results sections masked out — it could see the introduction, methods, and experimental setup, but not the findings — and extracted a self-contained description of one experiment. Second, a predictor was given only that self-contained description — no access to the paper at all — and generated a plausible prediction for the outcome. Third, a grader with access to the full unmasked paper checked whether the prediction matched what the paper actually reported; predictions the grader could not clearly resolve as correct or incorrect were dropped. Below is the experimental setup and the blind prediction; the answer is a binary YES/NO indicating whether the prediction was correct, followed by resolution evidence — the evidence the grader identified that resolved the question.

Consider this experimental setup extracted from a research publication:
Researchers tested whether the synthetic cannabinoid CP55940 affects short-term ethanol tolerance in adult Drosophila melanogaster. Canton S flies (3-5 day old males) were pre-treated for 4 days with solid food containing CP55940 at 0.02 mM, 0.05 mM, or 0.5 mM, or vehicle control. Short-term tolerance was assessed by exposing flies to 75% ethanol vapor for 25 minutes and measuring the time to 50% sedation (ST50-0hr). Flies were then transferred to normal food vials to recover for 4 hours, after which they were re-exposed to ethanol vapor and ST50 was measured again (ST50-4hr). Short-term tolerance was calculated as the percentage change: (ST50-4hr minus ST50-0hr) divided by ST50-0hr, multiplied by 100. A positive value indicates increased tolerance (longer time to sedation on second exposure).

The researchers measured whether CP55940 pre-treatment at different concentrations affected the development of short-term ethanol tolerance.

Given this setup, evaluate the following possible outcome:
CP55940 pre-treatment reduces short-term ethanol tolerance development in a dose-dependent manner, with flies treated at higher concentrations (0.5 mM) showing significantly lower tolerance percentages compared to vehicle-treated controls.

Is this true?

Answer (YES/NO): NO